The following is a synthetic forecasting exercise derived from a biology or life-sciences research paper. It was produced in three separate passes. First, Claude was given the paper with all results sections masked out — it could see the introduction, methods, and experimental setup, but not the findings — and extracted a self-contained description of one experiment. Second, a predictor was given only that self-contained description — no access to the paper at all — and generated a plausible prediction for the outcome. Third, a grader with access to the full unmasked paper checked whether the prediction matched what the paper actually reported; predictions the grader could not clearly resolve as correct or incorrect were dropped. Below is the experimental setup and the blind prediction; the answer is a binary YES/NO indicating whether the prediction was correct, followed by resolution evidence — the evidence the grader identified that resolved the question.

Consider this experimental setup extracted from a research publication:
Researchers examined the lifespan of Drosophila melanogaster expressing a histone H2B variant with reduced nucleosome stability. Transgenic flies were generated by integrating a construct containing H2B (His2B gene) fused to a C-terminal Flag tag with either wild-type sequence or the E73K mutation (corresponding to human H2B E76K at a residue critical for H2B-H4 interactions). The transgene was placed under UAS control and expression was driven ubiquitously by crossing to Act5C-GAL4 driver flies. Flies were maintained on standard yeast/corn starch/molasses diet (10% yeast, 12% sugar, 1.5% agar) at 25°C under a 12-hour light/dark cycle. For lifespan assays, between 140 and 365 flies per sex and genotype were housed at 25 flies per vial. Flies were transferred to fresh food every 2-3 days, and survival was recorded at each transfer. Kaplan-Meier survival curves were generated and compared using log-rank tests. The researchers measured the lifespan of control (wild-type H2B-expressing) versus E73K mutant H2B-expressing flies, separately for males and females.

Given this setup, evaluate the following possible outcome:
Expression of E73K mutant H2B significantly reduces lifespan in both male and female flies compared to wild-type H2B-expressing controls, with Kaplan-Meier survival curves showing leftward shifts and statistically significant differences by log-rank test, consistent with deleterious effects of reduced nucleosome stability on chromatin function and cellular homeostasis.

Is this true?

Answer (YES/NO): NO